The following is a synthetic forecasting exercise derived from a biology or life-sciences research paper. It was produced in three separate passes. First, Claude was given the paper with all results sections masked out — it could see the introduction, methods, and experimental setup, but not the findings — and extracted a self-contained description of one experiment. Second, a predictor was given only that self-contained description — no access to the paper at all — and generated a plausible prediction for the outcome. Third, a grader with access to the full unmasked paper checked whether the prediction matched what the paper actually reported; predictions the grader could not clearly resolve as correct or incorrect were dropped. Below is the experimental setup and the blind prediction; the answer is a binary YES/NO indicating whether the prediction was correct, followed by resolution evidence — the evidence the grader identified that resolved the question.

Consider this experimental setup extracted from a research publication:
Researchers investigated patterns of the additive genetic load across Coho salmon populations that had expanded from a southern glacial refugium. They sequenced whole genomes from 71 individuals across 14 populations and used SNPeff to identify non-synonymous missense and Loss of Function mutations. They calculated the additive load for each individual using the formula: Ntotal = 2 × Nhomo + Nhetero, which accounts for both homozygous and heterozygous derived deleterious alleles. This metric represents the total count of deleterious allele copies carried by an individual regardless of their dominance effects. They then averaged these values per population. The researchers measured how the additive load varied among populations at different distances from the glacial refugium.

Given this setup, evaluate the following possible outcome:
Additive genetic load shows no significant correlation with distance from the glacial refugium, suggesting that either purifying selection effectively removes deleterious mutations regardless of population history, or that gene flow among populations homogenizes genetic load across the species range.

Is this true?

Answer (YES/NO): YES